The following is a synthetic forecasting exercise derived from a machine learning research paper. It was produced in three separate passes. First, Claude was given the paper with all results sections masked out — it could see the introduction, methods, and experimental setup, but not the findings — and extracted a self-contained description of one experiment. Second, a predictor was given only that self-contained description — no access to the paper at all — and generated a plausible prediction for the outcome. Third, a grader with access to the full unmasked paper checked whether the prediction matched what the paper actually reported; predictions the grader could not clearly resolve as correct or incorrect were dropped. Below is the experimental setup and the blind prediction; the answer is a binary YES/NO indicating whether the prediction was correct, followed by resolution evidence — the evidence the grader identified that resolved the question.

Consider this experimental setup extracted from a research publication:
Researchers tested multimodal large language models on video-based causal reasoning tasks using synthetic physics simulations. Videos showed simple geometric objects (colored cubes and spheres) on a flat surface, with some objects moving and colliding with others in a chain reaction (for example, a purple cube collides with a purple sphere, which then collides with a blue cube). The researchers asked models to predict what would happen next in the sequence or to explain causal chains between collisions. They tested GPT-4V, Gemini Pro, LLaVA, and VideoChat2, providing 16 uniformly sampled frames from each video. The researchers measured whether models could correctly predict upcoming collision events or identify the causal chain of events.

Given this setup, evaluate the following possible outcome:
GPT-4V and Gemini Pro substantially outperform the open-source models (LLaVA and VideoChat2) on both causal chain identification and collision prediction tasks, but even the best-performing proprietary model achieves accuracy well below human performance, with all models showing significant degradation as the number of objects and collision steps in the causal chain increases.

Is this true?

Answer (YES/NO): NO